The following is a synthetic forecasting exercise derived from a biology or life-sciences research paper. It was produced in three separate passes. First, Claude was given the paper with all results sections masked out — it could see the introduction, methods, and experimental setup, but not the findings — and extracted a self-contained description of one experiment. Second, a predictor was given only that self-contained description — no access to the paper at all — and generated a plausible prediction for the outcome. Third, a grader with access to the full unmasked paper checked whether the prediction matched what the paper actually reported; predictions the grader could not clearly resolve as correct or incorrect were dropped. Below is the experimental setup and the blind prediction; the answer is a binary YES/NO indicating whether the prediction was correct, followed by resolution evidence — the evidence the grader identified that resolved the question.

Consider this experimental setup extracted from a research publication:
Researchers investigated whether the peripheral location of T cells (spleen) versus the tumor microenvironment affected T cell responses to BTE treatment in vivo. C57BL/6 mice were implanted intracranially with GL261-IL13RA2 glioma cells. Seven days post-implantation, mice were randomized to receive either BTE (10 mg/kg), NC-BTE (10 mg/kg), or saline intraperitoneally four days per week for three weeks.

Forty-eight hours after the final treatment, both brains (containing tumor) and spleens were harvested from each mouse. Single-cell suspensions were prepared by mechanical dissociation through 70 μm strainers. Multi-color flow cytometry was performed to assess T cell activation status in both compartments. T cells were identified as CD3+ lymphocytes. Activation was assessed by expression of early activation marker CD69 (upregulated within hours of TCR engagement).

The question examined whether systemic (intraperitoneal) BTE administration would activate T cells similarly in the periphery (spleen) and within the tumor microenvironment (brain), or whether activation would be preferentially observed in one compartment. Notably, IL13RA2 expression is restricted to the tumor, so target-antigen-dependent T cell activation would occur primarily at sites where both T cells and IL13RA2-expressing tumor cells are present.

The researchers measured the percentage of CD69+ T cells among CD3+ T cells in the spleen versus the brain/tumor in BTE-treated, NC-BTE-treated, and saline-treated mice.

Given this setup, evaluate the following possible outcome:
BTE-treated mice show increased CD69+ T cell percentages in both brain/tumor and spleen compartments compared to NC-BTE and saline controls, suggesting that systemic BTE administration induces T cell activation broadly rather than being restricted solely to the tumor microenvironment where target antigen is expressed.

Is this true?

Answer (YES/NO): NO